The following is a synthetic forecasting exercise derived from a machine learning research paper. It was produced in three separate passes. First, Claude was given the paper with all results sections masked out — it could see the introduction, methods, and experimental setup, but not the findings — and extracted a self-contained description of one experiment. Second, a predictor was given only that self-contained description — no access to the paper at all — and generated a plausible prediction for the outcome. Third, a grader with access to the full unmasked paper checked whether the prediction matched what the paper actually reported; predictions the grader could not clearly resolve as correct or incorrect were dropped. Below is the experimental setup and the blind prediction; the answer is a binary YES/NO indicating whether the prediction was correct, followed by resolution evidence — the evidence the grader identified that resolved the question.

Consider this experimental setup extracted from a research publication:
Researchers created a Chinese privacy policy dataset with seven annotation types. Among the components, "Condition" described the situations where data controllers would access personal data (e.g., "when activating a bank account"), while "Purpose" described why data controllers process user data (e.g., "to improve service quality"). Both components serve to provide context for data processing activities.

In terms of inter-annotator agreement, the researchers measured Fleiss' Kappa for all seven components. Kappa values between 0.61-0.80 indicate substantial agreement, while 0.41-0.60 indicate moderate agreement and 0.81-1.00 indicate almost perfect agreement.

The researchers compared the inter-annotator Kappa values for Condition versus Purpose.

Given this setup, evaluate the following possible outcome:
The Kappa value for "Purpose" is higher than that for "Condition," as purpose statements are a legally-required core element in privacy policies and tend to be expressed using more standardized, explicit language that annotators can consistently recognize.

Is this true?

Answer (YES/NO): YES